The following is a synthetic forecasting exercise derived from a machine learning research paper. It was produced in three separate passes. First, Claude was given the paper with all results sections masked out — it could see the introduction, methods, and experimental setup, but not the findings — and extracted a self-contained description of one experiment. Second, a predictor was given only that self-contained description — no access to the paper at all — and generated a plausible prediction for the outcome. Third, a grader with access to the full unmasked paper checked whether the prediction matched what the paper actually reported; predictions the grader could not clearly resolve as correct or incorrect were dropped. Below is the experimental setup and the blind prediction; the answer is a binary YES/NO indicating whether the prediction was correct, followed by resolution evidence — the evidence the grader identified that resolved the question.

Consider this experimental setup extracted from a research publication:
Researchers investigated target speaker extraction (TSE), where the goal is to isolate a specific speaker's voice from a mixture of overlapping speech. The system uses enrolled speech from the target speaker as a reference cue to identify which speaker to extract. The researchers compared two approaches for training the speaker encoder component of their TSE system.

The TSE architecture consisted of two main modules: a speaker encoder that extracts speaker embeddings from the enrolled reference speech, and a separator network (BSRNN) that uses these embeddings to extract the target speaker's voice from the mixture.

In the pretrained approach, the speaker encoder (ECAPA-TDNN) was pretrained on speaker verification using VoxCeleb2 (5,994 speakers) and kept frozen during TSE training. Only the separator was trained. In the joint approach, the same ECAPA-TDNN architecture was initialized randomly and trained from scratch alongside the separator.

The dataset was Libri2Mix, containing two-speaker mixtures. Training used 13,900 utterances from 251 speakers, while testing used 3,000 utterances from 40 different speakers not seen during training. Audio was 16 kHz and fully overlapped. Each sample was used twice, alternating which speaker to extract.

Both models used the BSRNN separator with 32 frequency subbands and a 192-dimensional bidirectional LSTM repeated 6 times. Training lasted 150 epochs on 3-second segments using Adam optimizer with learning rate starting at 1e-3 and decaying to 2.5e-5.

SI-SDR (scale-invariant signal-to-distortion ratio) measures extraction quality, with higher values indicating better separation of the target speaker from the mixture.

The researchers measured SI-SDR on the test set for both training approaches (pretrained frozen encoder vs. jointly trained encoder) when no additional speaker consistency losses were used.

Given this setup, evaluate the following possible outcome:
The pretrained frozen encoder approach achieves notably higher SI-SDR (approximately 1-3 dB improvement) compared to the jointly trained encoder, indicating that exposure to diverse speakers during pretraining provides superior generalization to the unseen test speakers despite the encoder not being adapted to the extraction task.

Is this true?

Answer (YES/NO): NO